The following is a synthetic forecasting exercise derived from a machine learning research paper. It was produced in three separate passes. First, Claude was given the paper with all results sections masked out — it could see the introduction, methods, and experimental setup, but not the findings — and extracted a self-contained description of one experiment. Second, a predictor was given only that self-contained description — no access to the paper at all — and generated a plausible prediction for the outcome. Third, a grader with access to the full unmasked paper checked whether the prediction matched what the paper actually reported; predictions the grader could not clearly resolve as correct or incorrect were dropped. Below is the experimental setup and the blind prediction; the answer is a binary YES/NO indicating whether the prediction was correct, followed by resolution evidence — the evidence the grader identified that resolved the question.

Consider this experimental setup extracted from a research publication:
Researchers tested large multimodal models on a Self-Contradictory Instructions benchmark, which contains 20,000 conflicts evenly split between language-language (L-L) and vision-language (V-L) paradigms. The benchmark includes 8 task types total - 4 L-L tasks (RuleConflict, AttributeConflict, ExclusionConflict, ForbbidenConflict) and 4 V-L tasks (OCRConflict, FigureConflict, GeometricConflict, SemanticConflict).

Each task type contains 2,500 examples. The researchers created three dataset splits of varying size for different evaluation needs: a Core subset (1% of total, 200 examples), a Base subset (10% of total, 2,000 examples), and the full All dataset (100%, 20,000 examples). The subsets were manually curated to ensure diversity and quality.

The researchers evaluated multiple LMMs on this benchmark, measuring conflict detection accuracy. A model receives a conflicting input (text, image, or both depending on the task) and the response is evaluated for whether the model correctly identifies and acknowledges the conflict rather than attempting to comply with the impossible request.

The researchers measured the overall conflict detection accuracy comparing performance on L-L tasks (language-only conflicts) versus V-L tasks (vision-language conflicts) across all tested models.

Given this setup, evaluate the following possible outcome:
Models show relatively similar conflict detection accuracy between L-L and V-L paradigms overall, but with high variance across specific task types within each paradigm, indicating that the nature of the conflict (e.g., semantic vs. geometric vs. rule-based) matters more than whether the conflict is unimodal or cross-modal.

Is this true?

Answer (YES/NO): YES